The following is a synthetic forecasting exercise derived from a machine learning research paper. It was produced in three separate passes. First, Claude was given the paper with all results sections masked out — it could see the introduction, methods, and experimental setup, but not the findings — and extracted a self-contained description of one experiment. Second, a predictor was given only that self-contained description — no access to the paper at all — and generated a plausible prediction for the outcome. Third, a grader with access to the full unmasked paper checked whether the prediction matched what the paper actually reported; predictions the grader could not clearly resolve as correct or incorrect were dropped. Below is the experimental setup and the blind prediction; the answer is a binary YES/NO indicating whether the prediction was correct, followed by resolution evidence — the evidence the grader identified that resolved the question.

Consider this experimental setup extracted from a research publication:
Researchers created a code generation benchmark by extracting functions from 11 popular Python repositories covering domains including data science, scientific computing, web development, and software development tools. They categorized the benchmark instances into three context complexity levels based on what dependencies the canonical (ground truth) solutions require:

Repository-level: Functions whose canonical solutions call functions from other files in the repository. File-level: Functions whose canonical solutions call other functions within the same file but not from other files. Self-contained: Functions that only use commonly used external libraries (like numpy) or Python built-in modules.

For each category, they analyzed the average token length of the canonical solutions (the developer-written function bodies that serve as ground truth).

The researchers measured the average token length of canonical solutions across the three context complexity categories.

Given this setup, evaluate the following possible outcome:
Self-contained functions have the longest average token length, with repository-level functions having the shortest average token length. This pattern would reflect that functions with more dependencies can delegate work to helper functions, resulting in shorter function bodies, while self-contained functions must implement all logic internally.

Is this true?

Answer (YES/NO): NO